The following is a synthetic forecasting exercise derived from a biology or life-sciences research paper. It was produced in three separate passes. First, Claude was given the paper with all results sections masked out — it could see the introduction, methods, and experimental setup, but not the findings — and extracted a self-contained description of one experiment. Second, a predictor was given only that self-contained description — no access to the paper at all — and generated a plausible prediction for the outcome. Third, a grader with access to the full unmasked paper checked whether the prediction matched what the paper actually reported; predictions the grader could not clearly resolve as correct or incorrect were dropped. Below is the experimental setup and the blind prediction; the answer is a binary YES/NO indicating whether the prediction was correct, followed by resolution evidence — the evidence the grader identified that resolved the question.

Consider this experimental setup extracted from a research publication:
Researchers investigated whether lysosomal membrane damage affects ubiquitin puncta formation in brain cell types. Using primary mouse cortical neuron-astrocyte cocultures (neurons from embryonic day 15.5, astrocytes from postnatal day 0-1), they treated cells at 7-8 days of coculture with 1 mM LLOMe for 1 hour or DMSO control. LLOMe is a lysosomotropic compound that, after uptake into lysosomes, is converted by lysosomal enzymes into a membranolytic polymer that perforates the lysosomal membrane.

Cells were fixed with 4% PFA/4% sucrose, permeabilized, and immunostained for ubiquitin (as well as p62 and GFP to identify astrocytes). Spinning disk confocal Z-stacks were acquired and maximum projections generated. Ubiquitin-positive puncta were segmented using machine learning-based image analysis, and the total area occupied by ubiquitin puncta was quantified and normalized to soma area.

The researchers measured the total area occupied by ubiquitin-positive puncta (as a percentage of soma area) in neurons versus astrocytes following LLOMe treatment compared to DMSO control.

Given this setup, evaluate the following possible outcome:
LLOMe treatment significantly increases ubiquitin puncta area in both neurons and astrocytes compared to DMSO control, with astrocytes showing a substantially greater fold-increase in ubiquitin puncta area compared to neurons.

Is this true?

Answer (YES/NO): YES